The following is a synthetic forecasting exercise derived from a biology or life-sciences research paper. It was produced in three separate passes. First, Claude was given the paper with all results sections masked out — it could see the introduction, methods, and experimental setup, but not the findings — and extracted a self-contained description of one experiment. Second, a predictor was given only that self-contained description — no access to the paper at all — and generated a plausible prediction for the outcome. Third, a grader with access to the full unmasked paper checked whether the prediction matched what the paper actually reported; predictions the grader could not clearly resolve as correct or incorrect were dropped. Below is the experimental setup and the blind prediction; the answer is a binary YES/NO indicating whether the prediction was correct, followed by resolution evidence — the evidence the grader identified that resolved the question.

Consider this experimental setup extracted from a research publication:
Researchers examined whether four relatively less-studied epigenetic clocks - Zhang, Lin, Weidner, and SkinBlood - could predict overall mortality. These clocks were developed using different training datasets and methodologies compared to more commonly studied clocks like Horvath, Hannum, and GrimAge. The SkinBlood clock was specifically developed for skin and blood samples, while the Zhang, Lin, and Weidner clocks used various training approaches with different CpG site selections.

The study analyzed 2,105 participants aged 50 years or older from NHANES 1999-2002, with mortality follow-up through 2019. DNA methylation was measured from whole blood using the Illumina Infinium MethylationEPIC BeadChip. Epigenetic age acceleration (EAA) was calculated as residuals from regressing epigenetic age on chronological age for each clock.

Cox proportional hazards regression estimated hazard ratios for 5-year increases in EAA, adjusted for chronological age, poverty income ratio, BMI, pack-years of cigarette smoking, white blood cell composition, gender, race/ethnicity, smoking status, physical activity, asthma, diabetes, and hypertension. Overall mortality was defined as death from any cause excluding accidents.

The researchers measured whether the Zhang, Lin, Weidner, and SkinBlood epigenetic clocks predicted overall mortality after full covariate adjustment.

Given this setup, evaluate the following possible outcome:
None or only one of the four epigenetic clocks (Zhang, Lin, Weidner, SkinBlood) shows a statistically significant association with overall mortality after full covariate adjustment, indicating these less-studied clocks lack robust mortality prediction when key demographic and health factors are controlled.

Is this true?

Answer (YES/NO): YES